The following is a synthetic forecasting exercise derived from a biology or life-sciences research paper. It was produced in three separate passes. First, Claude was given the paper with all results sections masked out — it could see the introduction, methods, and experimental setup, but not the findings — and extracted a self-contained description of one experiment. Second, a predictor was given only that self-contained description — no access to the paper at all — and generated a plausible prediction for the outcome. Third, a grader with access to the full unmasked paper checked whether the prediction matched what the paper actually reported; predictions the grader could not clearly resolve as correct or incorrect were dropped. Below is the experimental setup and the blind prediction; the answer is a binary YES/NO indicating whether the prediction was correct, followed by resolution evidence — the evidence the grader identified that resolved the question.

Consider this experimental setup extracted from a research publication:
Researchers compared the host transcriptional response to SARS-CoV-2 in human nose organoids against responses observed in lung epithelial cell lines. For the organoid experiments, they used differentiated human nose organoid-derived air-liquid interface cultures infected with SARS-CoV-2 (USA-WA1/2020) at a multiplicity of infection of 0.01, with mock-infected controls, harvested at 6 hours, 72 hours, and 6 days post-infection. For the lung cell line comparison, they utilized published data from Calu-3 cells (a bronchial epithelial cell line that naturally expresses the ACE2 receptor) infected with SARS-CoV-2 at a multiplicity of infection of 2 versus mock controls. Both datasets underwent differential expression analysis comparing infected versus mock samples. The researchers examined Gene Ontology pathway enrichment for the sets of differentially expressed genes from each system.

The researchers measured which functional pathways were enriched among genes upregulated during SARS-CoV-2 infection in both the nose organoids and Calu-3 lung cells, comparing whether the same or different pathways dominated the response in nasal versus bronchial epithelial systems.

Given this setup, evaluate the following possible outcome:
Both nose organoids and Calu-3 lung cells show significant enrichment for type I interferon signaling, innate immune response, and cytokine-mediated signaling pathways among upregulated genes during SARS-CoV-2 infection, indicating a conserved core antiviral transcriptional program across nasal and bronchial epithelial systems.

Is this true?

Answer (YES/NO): NO